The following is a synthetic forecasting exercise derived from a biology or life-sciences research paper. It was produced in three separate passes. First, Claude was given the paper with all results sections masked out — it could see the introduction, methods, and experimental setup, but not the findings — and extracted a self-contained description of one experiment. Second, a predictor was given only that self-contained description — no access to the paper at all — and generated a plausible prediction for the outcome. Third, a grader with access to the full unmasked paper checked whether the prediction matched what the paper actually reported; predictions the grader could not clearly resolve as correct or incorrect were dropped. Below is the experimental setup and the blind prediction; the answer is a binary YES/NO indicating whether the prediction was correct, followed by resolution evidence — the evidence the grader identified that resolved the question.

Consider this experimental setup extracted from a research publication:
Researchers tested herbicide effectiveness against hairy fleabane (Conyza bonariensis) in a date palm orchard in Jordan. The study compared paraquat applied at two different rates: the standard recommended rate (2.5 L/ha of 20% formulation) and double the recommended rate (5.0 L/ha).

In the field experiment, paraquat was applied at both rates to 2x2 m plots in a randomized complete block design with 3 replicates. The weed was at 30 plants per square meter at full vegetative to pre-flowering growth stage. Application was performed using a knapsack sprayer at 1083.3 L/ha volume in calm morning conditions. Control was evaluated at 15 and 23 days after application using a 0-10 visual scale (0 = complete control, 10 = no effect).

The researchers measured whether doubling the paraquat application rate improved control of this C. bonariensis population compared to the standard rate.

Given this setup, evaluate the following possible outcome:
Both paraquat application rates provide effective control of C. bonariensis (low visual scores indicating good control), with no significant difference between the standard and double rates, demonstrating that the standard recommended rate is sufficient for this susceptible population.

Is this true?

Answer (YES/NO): NO